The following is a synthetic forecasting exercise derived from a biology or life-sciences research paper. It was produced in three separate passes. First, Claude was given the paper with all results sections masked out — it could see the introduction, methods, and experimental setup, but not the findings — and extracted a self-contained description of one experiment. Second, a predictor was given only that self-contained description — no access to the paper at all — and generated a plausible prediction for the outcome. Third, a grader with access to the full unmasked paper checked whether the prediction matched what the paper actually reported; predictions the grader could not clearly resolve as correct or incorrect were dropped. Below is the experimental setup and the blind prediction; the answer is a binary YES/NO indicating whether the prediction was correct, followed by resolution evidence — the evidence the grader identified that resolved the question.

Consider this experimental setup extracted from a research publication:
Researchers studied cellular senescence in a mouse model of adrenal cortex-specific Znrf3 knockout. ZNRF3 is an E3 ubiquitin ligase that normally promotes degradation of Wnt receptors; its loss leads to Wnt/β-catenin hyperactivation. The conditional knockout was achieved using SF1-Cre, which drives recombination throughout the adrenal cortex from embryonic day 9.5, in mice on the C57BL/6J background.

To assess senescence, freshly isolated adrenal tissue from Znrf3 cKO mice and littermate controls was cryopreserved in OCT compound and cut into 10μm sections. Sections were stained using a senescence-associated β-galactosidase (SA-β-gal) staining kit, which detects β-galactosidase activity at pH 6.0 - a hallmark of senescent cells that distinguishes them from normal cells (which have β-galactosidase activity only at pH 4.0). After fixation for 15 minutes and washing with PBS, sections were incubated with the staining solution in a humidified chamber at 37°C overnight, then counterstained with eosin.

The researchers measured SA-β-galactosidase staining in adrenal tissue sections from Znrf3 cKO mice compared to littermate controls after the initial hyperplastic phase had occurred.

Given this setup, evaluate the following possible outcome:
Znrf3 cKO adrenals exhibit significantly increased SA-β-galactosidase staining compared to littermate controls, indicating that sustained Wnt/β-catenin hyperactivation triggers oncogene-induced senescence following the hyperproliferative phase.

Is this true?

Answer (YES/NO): YES